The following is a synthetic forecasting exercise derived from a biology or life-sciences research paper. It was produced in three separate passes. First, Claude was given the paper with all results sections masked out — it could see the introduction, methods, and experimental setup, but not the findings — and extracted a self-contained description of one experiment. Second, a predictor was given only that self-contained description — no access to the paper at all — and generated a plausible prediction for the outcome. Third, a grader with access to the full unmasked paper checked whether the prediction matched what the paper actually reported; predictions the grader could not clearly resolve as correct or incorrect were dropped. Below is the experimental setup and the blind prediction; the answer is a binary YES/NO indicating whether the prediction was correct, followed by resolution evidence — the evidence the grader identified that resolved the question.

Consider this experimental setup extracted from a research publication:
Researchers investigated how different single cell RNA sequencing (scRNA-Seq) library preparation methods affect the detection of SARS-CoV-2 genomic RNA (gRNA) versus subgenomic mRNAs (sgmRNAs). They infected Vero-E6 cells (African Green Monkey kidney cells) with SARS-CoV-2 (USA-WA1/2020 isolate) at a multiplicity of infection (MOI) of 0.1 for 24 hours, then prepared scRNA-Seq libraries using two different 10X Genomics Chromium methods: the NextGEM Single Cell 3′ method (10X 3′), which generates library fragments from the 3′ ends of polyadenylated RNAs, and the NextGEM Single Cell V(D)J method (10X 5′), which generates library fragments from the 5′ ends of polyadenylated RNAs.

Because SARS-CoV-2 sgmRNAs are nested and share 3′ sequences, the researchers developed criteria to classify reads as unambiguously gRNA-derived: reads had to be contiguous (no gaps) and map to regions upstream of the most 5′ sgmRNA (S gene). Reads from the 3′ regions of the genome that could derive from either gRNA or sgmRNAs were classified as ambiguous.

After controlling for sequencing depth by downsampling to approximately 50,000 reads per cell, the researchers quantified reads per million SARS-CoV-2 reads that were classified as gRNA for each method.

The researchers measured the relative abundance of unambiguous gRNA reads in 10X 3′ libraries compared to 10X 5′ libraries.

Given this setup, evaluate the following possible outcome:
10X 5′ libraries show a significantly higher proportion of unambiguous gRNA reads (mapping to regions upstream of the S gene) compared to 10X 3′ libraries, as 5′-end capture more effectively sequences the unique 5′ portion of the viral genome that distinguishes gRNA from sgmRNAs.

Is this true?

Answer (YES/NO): NO